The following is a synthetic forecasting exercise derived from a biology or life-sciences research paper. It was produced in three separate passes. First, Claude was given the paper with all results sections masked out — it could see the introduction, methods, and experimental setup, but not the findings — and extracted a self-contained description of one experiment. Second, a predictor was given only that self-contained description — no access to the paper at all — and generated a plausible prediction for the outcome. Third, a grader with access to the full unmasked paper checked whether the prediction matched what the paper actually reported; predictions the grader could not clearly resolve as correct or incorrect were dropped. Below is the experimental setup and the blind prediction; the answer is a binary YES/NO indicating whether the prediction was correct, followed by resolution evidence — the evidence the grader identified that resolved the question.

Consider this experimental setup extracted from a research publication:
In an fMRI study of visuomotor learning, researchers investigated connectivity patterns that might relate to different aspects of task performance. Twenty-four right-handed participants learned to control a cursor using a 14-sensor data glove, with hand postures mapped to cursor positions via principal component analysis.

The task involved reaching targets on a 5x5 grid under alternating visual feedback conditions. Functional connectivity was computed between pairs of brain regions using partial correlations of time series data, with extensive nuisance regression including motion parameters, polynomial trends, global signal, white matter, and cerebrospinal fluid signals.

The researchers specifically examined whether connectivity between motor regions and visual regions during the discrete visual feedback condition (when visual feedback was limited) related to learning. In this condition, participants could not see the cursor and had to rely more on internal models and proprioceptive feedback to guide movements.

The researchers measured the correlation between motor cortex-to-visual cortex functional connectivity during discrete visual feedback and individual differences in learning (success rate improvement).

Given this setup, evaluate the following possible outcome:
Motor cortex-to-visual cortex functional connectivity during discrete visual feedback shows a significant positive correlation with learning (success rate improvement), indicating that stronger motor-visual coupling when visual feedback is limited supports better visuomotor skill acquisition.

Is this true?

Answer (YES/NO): NO